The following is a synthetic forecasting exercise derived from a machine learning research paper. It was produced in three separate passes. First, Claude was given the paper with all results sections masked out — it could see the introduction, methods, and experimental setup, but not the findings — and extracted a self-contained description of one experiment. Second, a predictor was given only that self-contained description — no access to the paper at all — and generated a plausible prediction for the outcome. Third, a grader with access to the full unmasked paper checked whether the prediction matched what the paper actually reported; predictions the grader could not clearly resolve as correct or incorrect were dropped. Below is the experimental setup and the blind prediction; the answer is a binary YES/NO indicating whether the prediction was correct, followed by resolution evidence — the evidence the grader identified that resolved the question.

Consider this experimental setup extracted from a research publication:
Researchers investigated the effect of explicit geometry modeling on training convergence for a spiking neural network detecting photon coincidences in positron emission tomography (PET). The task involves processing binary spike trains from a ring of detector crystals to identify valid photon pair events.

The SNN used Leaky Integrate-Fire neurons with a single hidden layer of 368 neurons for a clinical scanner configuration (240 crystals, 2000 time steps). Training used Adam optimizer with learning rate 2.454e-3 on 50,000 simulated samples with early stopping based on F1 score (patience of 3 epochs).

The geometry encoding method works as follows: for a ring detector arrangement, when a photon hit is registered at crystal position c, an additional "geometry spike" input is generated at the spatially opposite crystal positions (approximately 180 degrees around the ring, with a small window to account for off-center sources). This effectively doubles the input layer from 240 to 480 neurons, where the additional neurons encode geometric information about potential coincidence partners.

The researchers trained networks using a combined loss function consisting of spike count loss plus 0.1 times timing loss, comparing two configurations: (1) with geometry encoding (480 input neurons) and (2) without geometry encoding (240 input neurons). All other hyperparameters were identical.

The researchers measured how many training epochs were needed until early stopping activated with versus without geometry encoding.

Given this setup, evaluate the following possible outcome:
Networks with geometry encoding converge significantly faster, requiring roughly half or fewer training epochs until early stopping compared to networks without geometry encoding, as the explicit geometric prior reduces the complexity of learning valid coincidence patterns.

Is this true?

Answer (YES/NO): YES